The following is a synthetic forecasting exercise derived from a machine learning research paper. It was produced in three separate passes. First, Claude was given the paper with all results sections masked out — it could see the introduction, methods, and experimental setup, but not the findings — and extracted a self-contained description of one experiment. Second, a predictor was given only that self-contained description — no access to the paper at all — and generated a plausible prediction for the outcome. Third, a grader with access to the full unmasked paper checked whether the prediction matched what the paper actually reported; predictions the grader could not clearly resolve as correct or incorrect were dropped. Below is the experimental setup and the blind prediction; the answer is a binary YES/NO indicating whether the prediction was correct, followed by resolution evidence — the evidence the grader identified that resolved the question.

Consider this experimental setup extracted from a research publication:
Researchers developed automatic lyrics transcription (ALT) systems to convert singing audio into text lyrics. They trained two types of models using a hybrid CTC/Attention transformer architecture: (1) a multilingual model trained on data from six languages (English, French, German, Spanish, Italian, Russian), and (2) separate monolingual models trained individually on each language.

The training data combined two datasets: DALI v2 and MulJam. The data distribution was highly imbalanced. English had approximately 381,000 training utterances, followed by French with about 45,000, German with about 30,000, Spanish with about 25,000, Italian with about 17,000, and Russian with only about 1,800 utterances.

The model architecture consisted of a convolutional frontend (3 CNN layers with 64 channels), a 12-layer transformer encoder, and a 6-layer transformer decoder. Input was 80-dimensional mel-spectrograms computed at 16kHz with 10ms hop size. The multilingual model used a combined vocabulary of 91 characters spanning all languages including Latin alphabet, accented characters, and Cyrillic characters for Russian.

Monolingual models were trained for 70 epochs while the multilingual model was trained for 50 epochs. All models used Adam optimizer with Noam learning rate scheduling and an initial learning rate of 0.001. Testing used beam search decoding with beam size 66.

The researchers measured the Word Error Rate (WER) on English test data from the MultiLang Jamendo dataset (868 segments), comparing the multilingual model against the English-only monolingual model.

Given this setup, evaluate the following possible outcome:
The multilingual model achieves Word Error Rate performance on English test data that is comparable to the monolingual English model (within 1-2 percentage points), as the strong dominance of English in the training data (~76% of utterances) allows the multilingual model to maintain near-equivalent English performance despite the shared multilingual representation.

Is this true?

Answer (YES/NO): NO